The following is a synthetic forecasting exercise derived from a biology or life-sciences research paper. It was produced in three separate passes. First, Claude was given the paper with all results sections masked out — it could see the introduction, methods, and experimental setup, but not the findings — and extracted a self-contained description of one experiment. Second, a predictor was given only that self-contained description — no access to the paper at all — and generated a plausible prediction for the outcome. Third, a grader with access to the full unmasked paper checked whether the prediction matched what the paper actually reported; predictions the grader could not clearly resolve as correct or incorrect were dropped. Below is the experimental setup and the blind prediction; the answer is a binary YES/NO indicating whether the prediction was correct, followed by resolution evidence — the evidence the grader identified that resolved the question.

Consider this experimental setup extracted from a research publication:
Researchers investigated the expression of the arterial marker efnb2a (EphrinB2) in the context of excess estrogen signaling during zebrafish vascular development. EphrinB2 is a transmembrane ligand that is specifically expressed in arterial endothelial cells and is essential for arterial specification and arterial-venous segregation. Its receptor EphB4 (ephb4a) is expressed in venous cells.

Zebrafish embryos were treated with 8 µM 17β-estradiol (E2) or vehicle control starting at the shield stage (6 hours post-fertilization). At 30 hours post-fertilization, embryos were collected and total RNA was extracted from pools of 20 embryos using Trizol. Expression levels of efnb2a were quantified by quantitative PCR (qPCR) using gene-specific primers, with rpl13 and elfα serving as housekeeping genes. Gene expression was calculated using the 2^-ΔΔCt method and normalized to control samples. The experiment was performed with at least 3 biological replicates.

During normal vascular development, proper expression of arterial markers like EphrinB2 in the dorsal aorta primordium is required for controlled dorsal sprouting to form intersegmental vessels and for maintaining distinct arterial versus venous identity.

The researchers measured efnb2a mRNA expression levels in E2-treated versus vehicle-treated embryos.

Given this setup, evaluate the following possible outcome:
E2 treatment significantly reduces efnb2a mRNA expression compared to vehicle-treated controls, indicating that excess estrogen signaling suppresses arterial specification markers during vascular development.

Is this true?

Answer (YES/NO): NO